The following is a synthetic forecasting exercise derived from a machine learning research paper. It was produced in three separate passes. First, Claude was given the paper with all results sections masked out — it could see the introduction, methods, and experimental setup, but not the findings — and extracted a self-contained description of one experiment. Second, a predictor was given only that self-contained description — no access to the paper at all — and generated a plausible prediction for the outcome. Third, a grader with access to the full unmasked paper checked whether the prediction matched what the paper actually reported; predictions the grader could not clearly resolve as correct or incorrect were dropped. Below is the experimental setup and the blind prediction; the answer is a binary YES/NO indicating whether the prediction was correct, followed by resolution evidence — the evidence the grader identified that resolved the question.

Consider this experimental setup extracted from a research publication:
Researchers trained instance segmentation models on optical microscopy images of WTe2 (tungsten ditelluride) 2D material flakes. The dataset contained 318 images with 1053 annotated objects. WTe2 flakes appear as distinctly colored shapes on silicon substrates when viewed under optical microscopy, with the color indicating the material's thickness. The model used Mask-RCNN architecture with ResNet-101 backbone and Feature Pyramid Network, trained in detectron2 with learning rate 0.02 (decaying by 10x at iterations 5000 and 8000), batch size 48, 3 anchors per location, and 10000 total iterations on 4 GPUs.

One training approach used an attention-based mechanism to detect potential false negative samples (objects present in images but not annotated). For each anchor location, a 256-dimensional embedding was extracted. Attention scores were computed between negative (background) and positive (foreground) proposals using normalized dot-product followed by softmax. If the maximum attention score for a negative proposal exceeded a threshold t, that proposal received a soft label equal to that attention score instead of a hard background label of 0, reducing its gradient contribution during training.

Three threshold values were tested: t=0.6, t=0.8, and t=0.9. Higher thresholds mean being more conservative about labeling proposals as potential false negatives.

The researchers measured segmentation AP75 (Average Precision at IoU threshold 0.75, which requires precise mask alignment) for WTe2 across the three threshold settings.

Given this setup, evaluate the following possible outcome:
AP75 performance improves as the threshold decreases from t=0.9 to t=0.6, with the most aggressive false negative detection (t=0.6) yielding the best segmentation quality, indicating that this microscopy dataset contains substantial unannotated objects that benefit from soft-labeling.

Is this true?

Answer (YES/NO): NO